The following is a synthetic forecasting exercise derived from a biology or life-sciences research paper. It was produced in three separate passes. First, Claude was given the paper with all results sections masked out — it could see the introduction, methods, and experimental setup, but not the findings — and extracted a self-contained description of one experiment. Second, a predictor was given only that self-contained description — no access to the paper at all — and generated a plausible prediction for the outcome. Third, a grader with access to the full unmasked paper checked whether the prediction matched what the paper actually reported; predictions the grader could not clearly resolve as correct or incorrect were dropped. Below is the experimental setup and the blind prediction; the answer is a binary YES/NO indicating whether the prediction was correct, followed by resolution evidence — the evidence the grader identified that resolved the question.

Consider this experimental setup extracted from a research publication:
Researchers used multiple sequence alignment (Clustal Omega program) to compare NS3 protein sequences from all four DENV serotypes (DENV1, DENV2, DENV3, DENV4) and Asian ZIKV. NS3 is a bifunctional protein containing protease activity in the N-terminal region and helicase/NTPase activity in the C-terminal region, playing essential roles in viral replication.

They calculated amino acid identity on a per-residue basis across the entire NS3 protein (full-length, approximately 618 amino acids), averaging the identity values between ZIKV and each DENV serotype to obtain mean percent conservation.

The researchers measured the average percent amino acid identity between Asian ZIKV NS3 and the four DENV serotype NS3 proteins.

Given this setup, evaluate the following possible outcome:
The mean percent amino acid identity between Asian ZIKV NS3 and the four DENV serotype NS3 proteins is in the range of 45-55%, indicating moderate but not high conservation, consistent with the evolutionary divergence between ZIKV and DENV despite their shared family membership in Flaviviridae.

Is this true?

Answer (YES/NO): NO